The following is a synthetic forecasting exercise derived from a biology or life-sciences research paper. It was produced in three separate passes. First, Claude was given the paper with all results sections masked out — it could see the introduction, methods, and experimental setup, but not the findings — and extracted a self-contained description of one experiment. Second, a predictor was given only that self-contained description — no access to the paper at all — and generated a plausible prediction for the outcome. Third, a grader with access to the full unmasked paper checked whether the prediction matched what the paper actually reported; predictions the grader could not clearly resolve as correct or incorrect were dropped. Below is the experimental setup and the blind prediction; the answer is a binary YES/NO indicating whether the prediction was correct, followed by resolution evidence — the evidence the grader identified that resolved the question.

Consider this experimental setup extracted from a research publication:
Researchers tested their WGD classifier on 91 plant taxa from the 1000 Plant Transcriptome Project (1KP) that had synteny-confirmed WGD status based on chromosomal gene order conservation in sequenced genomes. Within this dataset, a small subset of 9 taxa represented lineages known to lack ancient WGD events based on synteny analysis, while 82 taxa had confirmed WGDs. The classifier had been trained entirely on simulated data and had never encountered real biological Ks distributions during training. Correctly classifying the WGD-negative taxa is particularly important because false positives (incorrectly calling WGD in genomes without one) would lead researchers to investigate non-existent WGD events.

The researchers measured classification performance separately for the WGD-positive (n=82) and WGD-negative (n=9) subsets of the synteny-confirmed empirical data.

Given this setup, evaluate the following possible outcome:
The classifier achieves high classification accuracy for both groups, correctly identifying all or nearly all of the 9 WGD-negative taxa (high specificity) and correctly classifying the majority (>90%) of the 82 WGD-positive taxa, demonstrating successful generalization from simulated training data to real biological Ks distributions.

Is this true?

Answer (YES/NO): YES